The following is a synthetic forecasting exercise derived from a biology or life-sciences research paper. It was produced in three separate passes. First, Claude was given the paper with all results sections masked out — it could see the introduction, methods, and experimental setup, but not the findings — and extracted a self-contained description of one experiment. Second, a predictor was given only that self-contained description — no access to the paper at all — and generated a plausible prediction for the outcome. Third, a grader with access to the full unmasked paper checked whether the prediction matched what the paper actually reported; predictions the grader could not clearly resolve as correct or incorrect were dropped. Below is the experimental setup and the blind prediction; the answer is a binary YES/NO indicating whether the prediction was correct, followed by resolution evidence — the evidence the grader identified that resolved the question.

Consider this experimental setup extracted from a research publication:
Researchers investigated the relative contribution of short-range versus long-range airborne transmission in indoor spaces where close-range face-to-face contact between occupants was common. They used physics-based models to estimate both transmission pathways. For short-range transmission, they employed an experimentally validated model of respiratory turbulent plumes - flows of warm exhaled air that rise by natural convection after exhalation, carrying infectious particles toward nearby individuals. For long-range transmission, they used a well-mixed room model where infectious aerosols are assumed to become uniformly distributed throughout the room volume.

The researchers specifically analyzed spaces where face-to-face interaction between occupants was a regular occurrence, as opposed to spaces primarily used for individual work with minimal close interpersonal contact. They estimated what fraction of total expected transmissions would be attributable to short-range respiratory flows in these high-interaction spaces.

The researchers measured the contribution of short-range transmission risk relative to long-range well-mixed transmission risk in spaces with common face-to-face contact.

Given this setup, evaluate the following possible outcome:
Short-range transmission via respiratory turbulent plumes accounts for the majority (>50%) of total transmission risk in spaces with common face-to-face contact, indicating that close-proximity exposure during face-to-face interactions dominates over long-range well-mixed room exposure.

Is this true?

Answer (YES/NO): NO